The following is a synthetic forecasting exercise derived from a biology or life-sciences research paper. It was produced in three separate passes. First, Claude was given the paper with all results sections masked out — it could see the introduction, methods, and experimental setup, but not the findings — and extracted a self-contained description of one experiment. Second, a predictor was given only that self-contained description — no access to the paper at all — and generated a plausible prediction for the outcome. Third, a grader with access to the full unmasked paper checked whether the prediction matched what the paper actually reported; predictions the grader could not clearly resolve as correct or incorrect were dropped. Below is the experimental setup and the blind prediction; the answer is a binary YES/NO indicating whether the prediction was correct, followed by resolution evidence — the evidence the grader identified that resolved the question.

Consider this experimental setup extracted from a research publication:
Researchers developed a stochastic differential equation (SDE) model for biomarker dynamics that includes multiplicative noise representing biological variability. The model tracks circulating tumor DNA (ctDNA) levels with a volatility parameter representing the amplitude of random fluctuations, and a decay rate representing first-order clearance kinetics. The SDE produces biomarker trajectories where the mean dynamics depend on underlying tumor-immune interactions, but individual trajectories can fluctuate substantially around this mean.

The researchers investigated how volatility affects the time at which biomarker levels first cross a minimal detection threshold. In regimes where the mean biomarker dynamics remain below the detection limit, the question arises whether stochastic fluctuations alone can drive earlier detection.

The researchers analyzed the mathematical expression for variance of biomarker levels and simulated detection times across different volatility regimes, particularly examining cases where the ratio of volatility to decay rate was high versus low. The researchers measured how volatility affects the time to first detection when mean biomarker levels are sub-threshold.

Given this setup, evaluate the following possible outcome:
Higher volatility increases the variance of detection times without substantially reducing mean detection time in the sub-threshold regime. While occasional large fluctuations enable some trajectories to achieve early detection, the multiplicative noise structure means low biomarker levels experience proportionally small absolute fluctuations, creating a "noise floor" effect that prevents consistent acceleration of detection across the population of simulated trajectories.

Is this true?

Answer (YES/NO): NO